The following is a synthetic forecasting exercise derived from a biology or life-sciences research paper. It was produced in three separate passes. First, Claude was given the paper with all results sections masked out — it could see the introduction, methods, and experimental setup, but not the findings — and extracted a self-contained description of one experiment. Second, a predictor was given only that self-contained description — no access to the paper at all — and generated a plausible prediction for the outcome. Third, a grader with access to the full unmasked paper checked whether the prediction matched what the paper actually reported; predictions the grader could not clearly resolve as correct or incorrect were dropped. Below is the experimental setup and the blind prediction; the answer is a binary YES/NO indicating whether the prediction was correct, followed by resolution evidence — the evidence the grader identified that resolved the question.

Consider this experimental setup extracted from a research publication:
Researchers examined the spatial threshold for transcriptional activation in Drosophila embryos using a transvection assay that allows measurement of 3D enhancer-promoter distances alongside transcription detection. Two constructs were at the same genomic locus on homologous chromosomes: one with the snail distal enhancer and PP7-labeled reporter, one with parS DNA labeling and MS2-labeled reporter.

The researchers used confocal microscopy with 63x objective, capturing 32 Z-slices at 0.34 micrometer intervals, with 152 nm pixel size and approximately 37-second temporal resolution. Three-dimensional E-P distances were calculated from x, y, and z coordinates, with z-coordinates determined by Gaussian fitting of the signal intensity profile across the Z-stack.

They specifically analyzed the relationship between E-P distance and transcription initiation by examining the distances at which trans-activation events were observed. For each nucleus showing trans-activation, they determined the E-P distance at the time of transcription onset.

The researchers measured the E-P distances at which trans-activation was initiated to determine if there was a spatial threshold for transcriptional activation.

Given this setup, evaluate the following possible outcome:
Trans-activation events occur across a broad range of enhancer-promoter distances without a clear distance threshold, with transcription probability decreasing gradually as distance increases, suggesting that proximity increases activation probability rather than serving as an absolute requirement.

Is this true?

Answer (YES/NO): NO